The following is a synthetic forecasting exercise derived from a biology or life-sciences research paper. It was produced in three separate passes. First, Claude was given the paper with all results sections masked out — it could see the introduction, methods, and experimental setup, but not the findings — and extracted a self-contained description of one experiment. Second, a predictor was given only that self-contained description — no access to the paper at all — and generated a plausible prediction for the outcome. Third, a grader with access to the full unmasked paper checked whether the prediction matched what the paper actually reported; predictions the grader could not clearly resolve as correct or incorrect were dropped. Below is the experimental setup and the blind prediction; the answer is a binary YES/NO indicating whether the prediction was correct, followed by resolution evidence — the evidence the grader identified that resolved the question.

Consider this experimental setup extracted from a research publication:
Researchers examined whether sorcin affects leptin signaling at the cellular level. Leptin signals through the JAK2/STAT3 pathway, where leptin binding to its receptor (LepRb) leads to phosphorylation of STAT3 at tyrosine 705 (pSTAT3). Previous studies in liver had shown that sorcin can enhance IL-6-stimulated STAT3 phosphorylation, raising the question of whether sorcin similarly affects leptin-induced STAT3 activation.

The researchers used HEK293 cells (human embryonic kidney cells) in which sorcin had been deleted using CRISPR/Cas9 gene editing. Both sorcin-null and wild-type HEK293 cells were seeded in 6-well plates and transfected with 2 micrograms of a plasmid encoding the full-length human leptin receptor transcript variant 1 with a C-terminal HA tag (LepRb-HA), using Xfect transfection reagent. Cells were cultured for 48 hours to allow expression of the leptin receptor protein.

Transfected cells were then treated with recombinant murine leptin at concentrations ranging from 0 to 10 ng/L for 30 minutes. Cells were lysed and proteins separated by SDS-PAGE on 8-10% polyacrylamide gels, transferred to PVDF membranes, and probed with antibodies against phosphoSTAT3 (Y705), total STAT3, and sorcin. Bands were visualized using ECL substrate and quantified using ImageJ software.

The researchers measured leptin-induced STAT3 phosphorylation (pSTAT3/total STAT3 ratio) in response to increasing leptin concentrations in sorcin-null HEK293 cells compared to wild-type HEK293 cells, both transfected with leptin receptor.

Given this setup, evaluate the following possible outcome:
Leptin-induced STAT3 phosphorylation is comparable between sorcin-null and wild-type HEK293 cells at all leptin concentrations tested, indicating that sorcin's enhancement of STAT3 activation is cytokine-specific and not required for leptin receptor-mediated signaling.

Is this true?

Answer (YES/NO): YES